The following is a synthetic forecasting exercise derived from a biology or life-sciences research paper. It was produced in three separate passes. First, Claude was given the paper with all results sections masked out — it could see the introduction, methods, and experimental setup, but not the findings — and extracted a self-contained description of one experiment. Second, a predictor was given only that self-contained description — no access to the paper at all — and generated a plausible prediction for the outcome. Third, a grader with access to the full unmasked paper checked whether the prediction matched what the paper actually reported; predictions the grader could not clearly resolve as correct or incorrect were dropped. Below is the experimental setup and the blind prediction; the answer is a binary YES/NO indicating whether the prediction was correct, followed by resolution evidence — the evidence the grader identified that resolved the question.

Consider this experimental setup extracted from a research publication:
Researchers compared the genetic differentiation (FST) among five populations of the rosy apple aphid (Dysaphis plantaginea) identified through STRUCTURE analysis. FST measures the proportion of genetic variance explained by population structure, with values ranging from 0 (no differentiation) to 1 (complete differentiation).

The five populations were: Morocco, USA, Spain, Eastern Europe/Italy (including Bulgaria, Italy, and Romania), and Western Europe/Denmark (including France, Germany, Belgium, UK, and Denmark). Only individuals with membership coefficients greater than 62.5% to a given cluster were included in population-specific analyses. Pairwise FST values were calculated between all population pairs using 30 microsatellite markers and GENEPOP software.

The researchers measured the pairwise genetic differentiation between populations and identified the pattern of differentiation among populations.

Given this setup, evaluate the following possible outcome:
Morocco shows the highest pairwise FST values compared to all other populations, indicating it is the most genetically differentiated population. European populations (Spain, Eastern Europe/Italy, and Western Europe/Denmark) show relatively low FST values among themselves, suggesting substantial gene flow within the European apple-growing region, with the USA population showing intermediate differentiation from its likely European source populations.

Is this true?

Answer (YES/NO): NO